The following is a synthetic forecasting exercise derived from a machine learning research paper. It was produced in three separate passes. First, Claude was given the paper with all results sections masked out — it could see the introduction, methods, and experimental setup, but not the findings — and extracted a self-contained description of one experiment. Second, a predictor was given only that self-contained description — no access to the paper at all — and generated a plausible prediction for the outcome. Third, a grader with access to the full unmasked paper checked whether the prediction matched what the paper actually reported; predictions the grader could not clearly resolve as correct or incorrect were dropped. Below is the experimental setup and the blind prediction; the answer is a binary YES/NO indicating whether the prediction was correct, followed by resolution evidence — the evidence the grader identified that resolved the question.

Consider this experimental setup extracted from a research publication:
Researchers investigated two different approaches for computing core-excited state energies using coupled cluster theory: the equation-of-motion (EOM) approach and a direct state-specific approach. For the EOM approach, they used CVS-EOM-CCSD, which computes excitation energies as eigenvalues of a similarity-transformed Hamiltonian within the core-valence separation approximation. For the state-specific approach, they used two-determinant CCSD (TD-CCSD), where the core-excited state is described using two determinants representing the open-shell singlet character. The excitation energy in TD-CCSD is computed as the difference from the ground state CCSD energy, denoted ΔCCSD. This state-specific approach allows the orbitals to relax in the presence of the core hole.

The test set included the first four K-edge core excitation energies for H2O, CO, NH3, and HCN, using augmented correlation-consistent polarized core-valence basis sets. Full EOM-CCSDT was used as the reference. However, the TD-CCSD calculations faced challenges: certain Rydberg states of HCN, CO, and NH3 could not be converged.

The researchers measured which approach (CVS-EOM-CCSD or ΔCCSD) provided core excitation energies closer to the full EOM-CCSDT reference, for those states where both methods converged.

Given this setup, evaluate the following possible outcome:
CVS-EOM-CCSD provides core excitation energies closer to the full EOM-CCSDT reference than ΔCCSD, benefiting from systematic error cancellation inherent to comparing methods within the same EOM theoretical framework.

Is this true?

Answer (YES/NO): NO